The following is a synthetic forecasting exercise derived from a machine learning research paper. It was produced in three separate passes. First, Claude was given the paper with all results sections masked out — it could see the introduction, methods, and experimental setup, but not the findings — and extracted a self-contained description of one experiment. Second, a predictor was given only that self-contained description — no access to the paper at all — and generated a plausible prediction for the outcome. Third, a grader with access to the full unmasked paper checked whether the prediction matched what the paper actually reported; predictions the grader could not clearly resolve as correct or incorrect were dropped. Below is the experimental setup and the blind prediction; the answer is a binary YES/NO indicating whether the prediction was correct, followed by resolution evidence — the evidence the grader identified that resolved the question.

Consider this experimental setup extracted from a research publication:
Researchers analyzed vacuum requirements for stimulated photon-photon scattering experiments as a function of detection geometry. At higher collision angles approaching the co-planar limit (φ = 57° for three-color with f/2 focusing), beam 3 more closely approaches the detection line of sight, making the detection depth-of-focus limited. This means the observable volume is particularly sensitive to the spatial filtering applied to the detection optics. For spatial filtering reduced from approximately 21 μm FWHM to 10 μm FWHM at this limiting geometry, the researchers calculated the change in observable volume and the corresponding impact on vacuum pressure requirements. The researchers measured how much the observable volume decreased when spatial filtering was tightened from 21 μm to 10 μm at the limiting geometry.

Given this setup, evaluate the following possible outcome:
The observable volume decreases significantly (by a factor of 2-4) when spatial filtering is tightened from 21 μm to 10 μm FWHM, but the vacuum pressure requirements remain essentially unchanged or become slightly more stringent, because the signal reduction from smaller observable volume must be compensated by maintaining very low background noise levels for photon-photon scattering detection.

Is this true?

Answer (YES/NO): NO